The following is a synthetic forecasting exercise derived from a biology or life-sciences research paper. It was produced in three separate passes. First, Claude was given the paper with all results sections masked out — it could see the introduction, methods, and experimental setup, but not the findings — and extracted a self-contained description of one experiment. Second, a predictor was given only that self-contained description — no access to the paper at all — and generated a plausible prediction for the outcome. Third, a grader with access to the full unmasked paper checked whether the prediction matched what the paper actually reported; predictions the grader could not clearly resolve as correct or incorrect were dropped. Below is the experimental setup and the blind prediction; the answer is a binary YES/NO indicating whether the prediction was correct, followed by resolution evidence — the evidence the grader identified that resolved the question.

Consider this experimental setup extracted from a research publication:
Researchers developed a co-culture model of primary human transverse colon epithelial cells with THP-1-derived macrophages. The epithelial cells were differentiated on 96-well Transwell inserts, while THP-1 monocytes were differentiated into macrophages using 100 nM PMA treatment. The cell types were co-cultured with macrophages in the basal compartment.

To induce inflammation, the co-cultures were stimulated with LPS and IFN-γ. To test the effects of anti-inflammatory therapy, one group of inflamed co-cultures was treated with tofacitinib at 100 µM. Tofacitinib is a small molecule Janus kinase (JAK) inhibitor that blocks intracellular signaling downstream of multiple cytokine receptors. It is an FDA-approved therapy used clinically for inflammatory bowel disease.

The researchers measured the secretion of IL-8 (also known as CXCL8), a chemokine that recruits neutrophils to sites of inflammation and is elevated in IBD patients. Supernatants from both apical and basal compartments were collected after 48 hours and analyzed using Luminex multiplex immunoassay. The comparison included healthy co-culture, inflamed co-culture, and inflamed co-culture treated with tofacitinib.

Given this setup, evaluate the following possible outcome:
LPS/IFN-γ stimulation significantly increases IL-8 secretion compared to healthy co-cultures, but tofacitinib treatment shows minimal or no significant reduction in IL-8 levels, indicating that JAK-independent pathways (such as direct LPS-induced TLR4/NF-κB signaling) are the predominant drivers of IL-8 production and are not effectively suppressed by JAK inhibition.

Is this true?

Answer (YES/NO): NO